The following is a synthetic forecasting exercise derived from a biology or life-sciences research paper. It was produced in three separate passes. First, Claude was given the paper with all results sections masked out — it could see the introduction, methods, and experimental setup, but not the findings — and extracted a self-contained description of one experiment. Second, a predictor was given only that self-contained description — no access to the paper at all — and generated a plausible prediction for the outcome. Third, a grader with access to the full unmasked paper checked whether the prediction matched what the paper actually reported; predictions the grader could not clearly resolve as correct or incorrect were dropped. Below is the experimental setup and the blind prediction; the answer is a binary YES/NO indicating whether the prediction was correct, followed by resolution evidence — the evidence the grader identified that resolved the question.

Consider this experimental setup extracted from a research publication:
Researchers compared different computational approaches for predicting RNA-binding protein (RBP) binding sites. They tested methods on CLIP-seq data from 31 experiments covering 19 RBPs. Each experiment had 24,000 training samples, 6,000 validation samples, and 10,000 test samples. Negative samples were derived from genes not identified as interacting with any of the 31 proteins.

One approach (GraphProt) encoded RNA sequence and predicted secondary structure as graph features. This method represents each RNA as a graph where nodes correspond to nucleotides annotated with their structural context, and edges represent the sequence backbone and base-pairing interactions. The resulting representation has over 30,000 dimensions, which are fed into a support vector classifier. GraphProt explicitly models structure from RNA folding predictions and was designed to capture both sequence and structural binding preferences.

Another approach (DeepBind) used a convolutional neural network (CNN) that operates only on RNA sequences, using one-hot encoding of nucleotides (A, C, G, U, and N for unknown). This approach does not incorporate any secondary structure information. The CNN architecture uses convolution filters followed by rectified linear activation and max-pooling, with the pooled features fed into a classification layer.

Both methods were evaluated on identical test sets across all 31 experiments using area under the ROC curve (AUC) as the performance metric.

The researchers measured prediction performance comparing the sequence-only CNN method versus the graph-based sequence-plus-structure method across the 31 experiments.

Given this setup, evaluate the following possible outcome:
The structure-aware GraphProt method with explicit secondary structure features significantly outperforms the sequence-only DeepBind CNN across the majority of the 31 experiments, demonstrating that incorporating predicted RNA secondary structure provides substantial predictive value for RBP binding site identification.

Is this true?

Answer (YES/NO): NO